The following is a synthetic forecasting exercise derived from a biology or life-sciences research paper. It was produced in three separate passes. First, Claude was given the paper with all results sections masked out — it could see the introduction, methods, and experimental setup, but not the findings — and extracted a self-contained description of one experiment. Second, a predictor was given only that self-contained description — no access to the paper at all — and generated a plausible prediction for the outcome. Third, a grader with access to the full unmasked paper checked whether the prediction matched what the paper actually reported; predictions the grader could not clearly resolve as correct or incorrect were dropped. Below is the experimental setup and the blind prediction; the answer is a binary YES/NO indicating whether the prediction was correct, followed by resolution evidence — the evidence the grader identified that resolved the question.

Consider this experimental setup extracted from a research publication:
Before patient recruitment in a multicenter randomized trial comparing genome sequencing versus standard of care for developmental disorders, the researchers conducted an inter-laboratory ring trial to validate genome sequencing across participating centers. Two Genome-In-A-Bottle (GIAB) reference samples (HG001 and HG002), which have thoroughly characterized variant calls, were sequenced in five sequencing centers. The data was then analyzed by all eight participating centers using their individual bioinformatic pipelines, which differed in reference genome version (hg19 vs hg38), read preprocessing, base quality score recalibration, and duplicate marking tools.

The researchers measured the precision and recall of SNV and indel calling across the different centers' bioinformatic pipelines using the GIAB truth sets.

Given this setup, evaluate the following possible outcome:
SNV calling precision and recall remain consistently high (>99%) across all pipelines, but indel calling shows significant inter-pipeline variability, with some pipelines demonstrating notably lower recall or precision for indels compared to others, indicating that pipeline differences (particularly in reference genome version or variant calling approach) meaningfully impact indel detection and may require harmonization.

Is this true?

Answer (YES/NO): NO